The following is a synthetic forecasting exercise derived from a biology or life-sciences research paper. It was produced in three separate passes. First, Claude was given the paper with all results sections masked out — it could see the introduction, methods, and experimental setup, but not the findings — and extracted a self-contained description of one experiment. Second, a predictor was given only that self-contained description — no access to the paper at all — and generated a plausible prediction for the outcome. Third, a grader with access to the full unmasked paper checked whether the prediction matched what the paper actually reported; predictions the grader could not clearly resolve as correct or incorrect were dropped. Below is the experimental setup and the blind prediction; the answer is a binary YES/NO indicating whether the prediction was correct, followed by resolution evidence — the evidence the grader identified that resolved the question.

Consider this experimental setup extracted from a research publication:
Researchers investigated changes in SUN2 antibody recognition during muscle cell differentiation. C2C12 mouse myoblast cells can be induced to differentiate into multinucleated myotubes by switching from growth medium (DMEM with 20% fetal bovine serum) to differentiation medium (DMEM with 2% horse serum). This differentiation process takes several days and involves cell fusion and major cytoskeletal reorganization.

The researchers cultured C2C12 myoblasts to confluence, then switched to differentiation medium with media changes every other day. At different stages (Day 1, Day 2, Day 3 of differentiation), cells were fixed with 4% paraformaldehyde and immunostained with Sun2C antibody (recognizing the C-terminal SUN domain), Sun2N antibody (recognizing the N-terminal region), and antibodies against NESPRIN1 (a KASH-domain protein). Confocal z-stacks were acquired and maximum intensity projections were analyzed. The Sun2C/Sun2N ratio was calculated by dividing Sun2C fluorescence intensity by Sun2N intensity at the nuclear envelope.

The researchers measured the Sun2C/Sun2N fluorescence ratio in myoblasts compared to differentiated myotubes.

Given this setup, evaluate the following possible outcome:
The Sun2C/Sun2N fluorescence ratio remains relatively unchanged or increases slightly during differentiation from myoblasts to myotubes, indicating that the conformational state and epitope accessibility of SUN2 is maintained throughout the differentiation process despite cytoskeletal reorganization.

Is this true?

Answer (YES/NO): NO